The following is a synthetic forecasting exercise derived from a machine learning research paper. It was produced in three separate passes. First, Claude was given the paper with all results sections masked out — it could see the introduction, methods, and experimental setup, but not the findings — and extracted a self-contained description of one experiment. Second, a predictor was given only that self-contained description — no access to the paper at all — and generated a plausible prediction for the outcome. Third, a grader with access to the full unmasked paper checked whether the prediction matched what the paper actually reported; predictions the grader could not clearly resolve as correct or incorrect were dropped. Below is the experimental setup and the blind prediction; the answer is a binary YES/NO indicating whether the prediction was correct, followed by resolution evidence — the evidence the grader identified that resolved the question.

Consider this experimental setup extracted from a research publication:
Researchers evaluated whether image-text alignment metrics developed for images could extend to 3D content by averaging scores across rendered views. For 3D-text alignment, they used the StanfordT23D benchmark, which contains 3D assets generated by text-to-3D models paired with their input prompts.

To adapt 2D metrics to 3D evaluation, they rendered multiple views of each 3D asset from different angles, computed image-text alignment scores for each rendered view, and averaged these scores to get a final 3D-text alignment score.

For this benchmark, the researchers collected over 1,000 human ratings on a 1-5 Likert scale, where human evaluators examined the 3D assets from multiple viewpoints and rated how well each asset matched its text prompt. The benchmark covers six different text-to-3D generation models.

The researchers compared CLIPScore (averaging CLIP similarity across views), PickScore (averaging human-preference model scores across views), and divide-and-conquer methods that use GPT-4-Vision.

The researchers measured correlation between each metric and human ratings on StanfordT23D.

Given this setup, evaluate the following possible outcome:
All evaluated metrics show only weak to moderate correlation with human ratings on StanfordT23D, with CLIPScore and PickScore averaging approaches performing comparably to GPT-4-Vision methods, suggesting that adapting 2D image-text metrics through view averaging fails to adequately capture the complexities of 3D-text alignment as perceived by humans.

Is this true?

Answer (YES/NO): NO